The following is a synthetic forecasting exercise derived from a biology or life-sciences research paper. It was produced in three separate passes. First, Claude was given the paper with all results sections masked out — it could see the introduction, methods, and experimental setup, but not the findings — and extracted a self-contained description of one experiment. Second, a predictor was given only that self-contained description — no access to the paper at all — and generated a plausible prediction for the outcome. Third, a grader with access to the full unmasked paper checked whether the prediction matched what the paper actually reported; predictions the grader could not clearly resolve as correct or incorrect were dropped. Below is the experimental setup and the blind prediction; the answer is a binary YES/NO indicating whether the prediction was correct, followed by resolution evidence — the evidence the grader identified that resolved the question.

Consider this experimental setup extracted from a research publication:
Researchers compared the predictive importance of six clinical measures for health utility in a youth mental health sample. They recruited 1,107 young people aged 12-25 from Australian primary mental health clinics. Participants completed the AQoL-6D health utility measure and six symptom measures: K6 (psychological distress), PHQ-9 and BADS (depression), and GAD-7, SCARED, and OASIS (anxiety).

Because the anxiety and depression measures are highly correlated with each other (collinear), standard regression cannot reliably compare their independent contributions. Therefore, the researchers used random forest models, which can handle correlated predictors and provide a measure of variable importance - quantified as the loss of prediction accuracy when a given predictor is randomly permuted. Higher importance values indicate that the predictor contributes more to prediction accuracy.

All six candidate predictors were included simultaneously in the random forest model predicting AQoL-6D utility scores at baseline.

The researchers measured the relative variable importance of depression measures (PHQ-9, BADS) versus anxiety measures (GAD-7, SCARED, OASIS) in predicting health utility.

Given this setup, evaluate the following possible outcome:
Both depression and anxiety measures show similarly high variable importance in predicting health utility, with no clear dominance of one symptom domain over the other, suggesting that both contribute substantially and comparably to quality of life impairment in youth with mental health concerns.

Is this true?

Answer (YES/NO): NO